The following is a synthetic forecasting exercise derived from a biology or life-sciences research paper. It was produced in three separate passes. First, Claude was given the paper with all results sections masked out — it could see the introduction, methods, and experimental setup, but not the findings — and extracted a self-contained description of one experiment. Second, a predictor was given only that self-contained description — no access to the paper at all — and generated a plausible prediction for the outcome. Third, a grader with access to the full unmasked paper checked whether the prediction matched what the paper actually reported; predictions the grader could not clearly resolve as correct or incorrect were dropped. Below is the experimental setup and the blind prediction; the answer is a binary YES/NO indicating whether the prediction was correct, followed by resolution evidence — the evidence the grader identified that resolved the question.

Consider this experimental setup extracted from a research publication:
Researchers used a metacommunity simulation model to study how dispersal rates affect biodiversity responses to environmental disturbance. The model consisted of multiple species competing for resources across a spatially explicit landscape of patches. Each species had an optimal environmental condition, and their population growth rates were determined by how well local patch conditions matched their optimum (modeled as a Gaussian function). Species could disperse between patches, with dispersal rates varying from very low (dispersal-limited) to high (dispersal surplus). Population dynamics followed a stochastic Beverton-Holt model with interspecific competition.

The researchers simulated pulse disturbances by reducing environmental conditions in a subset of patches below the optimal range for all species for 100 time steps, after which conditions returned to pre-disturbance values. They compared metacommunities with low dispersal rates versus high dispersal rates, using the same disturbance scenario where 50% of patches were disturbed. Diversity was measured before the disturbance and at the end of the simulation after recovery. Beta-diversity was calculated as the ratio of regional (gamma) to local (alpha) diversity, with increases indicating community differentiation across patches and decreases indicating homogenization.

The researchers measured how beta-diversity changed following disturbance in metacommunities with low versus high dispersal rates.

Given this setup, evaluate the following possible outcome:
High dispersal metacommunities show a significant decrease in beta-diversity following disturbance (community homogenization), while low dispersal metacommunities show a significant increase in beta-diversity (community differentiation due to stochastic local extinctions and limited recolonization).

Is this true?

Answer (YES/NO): YES